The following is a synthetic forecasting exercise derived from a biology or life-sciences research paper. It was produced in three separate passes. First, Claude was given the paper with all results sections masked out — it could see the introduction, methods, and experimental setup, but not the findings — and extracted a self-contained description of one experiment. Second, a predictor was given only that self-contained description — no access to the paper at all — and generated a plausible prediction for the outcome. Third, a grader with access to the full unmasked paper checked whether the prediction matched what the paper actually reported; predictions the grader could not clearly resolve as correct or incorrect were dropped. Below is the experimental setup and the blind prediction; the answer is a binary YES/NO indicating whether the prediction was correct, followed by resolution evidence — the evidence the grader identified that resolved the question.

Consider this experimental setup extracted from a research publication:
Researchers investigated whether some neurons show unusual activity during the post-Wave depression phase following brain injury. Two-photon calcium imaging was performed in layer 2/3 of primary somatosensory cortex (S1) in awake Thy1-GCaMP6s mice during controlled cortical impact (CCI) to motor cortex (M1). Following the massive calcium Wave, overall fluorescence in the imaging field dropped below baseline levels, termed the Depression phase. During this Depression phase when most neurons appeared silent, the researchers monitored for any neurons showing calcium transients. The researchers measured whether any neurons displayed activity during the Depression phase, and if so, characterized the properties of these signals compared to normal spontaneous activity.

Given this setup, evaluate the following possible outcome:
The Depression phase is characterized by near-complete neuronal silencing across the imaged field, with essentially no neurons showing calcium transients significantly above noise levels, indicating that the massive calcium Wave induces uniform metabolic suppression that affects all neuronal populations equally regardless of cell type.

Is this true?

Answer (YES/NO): NO